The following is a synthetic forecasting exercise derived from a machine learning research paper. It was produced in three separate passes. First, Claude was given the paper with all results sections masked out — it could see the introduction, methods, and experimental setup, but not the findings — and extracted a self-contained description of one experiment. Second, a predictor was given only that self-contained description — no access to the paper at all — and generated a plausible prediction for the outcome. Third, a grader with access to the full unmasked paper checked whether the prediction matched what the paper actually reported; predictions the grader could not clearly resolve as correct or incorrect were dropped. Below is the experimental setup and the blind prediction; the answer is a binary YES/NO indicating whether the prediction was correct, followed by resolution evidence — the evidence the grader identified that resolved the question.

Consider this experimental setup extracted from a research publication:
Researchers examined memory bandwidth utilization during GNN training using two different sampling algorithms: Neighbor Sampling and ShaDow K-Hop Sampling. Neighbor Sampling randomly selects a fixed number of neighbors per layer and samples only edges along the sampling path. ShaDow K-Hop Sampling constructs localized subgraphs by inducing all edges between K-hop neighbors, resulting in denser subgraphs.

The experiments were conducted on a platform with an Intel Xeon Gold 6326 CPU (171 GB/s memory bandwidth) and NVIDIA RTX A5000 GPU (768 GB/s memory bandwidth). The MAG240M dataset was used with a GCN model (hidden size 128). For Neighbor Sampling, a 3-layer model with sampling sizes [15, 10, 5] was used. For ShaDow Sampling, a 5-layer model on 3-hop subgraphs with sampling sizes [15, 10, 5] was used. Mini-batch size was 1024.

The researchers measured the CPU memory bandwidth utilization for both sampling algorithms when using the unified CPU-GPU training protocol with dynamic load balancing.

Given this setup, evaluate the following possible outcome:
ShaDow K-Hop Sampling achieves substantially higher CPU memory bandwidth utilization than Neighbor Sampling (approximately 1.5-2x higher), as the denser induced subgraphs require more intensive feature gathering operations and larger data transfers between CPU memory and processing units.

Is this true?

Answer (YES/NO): NO